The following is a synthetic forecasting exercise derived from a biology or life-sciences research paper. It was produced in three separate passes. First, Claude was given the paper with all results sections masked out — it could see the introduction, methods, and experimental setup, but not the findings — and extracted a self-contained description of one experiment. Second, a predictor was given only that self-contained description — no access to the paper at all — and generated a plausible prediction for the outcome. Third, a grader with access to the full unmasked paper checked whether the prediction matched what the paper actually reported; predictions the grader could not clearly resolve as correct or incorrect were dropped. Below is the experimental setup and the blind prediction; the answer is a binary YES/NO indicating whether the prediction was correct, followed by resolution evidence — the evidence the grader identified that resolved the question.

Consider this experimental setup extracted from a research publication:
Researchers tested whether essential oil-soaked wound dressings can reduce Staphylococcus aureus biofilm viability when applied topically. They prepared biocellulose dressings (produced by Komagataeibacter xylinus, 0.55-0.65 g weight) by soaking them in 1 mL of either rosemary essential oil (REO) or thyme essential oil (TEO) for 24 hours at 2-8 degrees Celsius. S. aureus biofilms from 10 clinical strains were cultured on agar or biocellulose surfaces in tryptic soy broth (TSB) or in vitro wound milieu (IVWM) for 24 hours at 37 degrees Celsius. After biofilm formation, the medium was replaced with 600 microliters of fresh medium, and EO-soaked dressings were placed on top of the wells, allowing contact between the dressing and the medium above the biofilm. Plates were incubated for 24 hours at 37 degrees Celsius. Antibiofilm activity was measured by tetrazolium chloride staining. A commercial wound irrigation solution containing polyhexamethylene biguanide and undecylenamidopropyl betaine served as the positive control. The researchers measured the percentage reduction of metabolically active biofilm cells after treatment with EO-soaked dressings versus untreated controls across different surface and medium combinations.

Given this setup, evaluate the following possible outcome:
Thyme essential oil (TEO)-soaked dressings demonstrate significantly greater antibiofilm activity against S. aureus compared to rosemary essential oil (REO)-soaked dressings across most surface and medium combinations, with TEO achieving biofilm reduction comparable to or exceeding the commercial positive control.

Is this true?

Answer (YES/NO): YES